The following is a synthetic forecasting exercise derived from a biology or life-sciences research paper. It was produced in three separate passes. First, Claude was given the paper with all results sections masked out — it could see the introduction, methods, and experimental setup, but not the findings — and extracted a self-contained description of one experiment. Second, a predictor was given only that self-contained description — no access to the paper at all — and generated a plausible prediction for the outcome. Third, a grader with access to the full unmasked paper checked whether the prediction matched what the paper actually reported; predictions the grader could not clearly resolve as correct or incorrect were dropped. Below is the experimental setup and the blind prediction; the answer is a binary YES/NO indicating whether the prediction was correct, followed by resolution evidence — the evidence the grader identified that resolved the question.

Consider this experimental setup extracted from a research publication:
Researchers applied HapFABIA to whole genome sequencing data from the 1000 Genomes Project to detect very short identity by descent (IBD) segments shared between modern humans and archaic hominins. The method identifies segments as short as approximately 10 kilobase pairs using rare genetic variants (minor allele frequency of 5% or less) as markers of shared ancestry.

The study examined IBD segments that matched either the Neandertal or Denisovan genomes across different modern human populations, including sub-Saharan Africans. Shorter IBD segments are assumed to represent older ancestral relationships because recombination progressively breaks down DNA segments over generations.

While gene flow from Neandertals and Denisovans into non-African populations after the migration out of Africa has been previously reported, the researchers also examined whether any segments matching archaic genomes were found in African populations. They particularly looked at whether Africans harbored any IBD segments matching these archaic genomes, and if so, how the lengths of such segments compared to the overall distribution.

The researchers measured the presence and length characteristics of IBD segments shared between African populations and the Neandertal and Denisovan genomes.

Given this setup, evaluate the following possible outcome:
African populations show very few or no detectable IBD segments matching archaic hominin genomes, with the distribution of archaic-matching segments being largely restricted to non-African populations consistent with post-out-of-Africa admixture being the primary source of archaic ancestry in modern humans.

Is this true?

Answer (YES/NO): NO